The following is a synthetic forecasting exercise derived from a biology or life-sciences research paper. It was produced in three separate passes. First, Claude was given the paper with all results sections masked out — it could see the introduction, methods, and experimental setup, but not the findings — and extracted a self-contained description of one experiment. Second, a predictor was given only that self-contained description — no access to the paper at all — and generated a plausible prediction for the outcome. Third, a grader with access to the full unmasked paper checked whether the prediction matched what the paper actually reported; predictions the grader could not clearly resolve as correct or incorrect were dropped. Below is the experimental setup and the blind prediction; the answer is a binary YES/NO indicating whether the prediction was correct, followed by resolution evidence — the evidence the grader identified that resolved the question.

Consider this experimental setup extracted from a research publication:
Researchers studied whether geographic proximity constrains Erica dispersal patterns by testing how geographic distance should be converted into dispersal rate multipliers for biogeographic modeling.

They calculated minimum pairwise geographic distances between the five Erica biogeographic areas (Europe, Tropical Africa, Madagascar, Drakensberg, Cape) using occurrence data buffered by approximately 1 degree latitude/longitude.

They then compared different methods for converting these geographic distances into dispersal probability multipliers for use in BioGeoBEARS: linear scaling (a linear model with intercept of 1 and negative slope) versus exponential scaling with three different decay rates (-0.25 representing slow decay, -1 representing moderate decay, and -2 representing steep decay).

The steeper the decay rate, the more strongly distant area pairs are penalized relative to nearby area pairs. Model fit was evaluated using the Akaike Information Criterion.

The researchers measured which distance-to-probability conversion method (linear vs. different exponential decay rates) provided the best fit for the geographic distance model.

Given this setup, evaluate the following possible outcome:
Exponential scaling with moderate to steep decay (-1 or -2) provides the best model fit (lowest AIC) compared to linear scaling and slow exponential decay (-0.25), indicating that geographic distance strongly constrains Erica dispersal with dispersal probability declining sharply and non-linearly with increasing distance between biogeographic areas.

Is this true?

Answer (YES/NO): NO